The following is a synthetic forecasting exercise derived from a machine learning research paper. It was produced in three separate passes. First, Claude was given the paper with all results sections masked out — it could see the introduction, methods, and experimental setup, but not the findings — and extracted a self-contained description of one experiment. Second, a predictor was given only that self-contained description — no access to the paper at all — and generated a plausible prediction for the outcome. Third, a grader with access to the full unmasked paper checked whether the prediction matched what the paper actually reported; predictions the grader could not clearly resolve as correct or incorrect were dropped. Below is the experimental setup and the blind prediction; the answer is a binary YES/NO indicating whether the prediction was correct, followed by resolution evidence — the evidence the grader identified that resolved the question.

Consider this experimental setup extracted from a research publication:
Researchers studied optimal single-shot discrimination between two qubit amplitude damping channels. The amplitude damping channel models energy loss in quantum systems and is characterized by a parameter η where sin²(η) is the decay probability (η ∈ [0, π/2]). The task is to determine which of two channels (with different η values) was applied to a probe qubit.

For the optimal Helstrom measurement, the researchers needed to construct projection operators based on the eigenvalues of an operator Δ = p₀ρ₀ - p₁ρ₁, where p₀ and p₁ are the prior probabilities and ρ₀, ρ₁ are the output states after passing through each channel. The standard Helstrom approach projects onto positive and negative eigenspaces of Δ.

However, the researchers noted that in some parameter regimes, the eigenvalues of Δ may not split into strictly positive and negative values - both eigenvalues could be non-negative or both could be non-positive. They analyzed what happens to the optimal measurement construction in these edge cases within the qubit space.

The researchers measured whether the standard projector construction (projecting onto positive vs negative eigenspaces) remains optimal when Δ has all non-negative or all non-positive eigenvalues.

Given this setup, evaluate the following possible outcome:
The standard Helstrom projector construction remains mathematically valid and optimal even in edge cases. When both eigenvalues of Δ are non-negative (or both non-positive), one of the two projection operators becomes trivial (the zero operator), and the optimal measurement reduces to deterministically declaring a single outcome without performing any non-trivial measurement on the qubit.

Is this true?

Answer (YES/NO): NO